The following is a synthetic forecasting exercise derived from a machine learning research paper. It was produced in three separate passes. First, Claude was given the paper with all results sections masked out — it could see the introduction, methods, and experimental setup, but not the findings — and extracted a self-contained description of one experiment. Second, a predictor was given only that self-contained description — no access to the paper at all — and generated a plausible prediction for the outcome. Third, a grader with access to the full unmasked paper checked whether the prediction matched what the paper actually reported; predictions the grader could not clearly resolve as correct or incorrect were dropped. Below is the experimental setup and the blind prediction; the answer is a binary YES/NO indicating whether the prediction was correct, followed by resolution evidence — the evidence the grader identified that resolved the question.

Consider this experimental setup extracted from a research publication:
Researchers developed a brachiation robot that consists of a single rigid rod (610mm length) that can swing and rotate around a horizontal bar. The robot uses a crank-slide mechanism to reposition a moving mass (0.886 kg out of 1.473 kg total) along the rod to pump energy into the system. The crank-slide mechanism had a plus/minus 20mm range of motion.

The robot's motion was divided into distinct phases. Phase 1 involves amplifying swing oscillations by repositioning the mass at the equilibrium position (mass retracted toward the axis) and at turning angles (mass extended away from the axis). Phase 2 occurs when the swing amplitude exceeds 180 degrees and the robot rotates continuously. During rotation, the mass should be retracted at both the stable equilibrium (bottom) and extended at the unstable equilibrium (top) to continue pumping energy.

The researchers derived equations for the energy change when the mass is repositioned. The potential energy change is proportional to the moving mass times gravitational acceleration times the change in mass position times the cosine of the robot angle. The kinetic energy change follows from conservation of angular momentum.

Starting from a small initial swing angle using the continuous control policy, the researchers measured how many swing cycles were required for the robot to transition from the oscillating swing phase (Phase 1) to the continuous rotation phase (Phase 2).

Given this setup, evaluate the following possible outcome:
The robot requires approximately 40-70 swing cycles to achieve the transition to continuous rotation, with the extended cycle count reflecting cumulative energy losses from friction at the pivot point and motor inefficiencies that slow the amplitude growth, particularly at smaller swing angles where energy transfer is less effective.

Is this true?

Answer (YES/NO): NO